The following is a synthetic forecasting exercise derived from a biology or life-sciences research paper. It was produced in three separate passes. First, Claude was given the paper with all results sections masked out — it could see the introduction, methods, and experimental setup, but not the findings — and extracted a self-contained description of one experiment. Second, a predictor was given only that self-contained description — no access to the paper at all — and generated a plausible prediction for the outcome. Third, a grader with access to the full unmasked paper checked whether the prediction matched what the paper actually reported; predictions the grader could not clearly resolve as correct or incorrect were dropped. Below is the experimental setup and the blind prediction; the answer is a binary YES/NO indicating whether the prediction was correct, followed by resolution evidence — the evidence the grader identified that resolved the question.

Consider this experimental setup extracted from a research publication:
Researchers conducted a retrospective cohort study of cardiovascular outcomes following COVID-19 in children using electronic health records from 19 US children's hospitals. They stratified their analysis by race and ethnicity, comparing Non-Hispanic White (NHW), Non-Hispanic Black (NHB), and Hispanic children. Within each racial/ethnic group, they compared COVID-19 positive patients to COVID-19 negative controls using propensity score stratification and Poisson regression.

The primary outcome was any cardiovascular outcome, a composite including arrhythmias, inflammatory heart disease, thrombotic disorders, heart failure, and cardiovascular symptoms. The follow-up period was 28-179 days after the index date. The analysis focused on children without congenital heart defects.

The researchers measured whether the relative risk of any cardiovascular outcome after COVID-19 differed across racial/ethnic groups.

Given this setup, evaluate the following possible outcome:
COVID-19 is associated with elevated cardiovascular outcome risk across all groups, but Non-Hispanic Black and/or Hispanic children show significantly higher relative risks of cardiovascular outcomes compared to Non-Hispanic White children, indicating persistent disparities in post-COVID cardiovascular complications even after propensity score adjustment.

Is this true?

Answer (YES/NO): NO